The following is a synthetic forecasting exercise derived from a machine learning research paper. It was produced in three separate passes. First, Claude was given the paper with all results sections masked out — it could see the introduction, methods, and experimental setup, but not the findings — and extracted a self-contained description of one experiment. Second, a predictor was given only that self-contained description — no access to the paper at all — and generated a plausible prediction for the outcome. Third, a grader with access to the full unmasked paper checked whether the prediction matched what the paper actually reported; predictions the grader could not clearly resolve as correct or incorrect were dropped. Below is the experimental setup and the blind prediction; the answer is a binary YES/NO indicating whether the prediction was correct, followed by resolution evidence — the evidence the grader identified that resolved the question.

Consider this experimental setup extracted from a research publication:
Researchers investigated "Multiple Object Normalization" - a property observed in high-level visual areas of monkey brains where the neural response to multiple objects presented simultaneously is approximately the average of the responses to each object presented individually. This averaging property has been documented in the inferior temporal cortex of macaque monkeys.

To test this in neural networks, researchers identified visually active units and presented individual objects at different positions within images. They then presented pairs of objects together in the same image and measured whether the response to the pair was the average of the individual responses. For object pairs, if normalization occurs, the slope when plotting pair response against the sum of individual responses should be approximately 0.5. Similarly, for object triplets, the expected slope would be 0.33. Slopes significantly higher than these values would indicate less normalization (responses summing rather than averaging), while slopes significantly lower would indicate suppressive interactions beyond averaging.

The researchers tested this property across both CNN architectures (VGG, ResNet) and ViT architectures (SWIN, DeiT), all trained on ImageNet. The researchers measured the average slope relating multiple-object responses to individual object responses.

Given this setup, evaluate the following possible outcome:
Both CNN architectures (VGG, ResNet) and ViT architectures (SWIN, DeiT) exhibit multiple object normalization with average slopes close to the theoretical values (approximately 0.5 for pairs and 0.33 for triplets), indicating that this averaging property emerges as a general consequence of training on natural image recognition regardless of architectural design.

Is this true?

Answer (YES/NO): YES